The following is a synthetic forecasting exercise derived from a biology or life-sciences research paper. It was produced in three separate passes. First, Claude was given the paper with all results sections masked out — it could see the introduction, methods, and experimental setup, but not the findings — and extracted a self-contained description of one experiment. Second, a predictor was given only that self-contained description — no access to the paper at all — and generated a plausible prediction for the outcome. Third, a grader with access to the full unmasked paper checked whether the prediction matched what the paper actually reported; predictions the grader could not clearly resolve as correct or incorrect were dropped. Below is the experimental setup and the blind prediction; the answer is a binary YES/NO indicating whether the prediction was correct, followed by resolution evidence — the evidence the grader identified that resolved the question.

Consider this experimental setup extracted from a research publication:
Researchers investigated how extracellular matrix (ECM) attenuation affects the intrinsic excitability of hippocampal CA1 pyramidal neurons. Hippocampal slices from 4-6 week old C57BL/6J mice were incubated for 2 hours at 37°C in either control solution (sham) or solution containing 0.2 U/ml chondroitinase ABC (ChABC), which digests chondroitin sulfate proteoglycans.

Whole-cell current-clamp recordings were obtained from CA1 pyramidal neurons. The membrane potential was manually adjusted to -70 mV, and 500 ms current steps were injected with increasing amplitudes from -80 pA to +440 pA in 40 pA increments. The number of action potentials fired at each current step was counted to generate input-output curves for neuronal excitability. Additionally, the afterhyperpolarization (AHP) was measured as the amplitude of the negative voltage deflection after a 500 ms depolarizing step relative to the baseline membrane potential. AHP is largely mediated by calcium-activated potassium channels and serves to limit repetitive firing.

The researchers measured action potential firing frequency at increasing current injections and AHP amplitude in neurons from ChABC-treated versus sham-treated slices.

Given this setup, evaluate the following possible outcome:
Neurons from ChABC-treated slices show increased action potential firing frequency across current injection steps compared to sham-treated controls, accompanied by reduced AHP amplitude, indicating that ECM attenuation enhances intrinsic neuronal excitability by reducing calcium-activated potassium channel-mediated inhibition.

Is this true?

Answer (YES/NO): NO